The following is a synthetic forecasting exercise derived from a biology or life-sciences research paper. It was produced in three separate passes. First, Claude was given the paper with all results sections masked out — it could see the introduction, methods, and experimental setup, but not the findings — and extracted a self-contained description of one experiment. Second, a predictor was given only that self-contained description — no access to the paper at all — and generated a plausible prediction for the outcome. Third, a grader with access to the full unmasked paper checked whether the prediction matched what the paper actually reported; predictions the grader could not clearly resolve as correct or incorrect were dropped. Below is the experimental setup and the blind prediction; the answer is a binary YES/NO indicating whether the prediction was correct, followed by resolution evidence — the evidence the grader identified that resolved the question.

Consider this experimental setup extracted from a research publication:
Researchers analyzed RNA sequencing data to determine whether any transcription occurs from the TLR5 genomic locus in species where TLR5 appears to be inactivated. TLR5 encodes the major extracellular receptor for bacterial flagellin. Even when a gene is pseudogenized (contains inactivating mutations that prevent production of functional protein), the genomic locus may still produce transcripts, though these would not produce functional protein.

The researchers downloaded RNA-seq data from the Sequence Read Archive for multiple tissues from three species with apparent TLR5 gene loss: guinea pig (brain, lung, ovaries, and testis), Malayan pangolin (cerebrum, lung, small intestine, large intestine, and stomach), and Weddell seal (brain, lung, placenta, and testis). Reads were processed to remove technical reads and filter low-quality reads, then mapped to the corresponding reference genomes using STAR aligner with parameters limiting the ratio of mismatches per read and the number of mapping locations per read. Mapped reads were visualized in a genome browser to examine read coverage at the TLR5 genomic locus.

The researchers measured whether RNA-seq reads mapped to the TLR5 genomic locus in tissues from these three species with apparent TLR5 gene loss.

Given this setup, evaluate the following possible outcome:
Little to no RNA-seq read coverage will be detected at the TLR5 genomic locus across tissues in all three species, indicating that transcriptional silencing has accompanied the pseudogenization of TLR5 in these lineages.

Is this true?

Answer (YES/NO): NO